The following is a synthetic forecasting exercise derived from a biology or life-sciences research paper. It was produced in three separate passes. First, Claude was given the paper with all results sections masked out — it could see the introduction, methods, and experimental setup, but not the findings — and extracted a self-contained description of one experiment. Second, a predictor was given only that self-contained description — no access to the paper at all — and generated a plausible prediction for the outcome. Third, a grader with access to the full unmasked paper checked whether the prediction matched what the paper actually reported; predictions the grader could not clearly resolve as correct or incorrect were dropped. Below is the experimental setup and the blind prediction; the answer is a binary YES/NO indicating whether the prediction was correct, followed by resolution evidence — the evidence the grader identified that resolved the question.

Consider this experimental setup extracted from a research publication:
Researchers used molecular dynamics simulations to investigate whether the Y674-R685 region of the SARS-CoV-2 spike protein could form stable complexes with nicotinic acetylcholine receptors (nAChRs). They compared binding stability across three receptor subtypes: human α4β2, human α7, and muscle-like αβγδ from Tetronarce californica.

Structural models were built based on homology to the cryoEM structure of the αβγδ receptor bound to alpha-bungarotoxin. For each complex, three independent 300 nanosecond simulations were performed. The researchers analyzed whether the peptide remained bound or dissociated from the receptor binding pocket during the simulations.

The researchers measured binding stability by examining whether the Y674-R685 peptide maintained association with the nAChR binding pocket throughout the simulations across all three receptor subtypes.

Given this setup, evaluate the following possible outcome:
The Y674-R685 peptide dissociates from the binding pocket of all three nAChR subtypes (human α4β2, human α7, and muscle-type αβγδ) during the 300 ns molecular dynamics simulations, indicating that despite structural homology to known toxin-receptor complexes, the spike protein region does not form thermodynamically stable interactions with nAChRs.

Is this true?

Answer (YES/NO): NO